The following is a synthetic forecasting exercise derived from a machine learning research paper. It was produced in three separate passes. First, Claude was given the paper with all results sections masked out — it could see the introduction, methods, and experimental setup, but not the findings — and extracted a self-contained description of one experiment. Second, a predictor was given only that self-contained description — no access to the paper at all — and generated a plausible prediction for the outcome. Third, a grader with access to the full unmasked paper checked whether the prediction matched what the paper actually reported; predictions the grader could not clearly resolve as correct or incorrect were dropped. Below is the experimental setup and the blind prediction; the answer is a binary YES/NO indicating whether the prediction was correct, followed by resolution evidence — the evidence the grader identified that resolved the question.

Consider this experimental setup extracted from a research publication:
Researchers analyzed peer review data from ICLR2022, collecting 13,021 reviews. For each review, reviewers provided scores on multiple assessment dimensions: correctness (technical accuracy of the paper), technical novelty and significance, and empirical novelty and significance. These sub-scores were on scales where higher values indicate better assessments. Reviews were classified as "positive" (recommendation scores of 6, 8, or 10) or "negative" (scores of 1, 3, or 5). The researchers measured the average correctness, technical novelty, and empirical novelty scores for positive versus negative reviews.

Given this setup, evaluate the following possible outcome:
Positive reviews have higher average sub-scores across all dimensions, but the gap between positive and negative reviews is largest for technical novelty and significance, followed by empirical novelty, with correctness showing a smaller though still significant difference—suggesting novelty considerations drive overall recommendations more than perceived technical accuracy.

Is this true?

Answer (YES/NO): NO